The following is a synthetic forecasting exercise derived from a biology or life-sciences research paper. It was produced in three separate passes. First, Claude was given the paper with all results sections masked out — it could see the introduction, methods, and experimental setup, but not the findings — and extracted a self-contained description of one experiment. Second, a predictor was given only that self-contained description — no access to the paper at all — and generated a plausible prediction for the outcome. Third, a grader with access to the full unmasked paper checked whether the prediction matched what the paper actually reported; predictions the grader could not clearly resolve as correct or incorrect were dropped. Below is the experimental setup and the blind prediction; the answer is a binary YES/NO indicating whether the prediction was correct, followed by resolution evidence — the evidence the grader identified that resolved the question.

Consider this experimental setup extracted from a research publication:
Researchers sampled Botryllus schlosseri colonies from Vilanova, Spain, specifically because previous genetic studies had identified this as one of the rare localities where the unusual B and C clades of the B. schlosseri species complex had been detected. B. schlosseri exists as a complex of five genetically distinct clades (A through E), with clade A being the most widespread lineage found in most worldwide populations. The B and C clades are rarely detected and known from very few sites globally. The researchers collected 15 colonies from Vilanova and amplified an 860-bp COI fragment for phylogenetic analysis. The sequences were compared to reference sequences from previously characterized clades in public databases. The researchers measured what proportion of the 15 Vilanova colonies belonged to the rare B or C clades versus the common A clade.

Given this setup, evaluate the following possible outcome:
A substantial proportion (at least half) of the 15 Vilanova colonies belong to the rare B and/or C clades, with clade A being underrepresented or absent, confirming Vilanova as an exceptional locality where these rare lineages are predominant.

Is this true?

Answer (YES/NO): NO